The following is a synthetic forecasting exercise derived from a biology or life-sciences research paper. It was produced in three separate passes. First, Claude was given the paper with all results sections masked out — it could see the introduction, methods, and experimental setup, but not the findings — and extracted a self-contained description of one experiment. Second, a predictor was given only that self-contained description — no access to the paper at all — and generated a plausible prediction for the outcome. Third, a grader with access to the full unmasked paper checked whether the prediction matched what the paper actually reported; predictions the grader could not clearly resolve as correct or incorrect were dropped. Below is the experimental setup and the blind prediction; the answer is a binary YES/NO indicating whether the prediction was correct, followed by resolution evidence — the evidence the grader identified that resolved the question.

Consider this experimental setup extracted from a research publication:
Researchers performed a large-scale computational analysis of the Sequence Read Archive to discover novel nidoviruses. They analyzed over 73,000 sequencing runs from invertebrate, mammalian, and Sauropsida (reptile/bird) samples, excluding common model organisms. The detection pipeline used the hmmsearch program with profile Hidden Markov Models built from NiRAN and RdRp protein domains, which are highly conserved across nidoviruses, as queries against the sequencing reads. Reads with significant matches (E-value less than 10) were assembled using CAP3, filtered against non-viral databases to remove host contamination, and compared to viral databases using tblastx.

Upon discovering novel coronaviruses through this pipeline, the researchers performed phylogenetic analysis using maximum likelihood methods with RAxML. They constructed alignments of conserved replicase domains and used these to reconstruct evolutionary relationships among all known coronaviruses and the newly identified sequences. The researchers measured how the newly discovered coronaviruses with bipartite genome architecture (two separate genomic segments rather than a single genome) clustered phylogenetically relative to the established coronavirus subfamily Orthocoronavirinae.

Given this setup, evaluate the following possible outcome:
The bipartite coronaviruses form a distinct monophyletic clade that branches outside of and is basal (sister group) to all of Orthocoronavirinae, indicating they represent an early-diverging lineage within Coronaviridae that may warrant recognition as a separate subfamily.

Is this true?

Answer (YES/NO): YES